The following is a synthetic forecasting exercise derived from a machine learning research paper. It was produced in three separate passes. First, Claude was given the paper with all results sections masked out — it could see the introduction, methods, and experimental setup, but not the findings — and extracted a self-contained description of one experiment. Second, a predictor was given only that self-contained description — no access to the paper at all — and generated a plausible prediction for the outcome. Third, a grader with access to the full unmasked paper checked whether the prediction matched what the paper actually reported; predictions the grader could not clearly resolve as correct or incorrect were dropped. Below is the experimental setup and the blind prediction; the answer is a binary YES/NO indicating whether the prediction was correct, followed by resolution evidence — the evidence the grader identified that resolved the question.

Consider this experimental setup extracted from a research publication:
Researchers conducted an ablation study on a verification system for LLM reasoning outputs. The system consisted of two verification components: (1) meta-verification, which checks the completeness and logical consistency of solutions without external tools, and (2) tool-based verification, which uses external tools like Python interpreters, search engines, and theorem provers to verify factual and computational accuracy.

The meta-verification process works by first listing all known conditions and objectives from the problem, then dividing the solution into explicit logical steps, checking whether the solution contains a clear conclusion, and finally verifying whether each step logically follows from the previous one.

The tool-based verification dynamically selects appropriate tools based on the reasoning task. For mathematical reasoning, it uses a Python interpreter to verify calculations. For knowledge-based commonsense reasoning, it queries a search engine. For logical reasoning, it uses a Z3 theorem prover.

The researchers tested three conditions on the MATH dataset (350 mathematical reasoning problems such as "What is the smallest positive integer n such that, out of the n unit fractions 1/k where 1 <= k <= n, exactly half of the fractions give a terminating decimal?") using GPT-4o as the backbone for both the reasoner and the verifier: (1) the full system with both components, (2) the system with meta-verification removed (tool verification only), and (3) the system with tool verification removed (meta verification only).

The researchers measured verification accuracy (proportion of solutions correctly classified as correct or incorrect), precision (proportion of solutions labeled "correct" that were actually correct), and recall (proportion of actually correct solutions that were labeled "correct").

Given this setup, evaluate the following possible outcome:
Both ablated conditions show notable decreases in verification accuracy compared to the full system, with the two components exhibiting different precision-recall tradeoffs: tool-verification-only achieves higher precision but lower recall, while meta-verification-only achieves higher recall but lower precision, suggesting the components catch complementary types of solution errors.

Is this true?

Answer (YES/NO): YES